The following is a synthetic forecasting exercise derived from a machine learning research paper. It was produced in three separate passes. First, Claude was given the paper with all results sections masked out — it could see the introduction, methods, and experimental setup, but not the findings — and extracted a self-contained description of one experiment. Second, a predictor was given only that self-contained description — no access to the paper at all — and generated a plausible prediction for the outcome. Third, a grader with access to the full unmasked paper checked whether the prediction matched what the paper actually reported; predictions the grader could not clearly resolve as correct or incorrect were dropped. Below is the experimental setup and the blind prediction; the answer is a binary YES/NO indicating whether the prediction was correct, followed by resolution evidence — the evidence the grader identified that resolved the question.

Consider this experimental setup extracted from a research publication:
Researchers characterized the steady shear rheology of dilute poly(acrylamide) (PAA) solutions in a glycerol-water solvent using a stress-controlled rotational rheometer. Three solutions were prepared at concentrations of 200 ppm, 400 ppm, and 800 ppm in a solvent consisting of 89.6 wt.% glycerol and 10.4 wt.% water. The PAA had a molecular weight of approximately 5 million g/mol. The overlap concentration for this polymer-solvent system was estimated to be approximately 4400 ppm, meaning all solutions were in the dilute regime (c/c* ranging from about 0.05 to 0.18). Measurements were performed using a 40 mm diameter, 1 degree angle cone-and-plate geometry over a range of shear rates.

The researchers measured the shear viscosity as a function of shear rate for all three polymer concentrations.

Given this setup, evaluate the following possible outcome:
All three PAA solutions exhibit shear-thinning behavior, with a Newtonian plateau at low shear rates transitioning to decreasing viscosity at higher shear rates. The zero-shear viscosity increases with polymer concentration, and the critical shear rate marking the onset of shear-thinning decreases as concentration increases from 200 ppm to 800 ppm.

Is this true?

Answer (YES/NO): NO